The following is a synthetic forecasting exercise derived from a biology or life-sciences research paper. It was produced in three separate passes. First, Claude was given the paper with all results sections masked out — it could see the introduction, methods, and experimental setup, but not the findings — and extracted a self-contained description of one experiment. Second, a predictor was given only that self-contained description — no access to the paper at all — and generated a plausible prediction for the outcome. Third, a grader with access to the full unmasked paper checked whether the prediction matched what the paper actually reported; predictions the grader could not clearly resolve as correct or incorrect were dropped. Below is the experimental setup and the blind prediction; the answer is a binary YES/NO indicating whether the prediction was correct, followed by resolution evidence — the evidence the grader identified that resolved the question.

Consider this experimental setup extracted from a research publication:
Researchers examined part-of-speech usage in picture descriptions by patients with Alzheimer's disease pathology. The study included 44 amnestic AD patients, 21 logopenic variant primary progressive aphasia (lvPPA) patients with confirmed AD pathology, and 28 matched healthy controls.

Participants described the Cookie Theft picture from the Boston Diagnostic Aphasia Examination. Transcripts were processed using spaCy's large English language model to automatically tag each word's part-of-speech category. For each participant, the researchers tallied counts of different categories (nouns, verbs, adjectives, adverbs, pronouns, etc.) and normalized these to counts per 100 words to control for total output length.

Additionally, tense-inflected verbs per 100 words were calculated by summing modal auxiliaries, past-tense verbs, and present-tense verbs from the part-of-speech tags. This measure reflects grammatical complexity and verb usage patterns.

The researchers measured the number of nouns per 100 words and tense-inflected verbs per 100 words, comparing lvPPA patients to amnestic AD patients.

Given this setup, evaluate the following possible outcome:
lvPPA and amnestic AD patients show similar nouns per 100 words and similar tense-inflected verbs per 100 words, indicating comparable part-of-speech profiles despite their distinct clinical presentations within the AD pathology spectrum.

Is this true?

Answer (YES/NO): NO